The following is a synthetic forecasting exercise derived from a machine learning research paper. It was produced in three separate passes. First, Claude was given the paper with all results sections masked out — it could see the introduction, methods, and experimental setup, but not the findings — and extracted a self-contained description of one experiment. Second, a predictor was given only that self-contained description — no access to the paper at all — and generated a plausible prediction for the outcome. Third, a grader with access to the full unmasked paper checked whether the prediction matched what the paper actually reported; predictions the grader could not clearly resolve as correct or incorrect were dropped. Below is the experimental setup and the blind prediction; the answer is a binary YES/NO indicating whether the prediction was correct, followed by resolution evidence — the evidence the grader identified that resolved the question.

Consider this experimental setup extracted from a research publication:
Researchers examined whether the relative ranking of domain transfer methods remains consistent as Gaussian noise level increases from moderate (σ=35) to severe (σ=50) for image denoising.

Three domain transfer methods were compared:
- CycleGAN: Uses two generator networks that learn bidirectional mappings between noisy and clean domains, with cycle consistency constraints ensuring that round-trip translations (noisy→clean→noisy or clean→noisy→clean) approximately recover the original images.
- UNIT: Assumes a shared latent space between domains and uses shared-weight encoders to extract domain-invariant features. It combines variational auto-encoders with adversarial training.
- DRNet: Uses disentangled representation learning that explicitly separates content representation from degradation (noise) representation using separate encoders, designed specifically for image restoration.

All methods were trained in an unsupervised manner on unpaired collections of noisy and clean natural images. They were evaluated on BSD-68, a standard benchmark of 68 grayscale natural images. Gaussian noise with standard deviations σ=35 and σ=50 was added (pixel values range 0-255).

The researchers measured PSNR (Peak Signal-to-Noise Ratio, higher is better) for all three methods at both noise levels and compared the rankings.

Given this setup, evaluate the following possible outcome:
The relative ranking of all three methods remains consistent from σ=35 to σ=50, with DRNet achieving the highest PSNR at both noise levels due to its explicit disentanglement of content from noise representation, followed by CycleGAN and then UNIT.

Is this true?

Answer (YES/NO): NO